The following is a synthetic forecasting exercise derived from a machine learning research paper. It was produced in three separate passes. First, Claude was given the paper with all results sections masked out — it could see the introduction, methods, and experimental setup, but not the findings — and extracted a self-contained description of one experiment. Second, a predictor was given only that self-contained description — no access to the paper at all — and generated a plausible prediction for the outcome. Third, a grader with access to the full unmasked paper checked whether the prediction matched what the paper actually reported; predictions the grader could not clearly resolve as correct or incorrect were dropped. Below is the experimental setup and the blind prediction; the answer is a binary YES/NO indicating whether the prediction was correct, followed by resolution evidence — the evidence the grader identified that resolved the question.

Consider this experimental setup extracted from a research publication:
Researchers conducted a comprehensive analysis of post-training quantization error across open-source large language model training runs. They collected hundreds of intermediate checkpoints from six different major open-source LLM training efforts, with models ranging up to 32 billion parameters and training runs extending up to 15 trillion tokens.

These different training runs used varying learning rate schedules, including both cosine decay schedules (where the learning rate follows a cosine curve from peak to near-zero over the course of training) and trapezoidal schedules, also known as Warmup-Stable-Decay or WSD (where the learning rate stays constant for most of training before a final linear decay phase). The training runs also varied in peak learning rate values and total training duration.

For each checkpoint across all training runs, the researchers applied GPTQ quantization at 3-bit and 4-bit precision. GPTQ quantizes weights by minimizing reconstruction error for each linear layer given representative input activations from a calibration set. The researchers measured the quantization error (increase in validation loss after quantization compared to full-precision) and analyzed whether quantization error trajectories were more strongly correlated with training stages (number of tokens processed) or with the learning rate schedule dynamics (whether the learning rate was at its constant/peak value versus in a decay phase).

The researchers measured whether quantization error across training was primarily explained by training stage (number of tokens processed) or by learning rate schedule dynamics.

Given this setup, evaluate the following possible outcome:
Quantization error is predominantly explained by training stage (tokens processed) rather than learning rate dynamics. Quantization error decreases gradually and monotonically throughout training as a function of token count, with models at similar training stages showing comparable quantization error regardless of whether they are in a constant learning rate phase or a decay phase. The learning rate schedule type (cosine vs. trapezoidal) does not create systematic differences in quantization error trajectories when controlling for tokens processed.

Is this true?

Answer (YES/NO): NO